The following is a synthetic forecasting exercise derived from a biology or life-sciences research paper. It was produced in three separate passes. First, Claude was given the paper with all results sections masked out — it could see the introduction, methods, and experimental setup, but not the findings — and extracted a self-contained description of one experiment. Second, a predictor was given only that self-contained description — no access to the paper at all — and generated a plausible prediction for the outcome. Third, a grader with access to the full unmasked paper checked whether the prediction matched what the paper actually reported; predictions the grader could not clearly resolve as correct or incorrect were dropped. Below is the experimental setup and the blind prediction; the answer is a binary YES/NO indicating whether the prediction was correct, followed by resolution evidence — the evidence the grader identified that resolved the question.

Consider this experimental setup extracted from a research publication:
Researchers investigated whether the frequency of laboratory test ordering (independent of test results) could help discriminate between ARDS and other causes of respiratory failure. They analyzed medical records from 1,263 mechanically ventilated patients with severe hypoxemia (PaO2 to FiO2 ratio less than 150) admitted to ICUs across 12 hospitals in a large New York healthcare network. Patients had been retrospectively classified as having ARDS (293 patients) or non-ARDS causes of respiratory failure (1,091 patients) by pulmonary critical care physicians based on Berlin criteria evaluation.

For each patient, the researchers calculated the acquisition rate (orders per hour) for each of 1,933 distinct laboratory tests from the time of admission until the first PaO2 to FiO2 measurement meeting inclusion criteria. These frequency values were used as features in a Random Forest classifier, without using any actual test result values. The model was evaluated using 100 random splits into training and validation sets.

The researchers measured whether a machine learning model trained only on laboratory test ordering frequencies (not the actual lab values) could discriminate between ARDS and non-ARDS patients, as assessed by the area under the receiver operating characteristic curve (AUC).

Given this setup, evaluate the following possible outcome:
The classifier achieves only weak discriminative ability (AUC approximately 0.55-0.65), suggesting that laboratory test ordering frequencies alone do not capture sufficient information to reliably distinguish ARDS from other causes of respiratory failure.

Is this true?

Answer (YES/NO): NO